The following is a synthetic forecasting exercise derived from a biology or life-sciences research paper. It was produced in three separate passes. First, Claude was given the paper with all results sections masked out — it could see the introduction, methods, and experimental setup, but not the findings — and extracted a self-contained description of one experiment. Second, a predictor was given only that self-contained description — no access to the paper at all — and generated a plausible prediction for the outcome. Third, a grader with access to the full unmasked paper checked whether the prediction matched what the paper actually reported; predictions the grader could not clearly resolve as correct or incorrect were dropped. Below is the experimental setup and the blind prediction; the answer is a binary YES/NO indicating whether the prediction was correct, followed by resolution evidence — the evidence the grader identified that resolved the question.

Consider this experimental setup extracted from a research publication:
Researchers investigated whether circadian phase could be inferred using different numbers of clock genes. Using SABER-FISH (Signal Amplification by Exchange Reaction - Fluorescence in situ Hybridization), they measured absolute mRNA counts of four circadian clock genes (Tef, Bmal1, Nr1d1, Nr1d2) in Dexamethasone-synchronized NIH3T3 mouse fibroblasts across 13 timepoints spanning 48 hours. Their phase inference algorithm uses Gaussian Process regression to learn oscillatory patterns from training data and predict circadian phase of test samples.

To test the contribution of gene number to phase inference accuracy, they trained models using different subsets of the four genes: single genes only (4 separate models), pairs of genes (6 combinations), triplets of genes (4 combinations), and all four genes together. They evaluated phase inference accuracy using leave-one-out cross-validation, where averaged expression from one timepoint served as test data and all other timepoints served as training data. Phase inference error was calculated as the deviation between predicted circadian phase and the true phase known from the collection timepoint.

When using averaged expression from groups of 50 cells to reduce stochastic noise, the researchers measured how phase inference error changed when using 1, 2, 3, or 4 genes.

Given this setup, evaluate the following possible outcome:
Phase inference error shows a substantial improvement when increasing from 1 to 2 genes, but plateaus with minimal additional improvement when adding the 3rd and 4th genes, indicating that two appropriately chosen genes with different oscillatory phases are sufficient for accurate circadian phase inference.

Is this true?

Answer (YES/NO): NO